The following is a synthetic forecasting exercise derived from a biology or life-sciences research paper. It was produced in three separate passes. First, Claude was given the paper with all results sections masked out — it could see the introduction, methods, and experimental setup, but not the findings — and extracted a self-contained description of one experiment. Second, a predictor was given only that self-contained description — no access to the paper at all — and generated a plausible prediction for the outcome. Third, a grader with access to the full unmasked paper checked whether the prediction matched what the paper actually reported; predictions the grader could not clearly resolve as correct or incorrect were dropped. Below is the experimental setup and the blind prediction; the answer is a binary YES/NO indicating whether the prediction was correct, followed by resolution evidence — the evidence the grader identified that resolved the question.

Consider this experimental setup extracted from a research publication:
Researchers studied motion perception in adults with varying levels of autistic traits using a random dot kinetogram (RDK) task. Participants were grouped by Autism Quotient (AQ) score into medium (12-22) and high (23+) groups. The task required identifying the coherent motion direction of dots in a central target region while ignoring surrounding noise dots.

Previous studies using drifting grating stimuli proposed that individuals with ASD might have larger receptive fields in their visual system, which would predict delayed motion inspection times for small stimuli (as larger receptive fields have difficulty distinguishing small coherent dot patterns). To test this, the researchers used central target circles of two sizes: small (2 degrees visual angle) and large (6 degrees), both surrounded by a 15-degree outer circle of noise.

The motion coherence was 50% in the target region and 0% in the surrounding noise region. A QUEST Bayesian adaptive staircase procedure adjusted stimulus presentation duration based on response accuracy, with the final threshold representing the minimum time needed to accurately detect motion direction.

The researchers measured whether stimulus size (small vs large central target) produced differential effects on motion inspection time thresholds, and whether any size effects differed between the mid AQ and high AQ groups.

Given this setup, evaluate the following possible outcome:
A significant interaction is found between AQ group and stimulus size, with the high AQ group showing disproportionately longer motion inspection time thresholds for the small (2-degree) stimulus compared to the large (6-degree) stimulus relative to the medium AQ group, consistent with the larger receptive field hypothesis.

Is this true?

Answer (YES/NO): NO